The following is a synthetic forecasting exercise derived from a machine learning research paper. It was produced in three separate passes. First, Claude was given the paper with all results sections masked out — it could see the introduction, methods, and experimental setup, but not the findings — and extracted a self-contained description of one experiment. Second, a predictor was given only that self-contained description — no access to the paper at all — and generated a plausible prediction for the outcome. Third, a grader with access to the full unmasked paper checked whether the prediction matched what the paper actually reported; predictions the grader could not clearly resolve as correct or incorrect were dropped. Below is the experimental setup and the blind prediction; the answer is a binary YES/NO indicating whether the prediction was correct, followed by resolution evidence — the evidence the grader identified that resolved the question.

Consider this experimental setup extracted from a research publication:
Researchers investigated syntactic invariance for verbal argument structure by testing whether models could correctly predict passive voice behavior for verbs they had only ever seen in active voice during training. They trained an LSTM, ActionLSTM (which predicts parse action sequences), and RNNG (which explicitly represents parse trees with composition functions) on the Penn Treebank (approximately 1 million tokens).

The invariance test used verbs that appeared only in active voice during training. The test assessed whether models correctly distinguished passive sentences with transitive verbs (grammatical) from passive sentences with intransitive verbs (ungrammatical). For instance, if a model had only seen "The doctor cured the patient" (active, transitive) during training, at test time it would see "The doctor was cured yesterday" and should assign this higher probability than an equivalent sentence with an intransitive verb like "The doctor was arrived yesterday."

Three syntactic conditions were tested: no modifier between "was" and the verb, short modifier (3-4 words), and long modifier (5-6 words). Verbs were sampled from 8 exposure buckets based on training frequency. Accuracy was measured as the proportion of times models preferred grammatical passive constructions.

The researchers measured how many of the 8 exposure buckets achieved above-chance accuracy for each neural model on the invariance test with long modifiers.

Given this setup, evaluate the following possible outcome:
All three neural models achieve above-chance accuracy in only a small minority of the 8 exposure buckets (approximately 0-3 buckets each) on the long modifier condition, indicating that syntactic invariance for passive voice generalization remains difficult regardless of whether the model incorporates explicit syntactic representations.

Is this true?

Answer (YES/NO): NO